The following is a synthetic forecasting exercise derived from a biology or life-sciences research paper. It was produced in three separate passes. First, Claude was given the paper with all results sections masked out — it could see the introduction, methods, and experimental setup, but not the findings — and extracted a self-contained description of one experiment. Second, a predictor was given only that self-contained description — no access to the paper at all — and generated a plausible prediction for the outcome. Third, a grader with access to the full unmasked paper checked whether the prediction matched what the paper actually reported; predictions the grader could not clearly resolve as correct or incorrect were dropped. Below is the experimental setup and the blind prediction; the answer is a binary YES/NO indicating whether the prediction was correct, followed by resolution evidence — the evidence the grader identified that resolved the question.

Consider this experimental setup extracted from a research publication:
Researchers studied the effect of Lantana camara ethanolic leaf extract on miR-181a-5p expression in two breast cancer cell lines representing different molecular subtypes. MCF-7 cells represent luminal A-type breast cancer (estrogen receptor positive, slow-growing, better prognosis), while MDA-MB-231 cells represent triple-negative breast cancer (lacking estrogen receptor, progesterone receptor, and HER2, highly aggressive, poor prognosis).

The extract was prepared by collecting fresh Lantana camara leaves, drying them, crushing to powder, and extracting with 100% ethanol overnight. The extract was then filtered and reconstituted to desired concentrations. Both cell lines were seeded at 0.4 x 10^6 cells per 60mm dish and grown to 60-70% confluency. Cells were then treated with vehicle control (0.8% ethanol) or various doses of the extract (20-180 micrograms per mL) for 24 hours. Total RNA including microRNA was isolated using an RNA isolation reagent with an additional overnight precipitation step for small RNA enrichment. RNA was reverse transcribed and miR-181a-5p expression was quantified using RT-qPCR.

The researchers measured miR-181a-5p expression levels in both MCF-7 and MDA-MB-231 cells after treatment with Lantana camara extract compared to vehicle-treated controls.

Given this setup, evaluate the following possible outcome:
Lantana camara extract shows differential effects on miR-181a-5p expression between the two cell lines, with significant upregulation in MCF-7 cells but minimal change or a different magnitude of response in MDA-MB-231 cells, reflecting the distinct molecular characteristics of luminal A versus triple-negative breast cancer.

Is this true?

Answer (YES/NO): NO